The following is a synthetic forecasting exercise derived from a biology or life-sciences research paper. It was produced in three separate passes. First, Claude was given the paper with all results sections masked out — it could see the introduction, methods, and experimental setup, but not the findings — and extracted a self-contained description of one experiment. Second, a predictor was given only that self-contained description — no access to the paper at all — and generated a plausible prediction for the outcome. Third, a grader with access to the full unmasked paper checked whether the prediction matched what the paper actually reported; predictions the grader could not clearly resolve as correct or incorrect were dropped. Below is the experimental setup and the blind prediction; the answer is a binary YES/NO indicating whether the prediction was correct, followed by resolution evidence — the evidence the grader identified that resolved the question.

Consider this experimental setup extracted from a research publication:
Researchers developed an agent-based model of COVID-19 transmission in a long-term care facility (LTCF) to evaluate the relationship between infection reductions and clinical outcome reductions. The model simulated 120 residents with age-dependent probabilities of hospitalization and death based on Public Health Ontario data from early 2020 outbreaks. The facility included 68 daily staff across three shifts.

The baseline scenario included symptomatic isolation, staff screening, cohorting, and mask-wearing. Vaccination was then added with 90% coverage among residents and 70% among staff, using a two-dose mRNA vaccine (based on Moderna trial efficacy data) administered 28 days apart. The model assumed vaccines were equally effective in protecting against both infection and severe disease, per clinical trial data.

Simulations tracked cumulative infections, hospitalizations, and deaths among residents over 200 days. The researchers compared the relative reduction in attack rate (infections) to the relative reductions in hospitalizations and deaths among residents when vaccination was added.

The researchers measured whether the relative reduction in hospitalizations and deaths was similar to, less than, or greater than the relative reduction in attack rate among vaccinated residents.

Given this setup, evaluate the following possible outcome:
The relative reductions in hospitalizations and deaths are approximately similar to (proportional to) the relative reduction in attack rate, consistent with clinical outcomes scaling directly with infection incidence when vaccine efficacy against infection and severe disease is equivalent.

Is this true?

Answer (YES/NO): NO